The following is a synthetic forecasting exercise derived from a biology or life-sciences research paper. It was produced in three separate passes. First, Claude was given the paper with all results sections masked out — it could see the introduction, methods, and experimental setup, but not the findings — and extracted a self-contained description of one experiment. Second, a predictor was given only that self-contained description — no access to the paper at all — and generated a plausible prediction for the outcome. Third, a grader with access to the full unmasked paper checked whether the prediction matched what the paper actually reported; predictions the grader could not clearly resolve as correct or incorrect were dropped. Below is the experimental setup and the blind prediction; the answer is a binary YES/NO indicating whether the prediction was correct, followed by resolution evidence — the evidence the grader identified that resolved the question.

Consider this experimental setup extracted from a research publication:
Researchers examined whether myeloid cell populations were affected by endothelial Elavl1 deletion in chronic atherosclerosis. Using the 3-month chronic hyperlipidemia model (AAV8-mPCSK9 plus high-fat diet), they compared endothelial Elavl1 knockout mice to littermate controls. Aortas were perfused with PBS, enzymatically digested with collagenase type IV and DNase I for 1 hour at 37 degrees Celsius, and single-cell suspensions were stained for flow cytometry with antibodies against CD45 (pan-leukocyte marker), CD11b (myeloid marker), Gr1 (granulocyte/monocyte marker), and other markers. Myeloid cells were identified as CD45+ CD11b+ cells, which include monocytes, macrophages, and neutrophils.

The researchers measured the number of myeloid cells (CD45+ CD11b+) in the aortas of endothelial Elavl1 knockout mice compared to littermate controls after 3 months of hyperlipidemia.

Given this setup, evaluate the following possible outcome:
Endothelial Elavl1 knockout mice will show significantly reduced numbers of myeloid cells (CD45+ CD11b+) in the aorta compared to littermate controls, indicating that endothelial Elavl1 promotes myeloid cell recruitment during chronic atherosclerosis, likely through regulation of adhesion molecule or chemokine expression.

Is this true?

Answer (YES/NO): NO